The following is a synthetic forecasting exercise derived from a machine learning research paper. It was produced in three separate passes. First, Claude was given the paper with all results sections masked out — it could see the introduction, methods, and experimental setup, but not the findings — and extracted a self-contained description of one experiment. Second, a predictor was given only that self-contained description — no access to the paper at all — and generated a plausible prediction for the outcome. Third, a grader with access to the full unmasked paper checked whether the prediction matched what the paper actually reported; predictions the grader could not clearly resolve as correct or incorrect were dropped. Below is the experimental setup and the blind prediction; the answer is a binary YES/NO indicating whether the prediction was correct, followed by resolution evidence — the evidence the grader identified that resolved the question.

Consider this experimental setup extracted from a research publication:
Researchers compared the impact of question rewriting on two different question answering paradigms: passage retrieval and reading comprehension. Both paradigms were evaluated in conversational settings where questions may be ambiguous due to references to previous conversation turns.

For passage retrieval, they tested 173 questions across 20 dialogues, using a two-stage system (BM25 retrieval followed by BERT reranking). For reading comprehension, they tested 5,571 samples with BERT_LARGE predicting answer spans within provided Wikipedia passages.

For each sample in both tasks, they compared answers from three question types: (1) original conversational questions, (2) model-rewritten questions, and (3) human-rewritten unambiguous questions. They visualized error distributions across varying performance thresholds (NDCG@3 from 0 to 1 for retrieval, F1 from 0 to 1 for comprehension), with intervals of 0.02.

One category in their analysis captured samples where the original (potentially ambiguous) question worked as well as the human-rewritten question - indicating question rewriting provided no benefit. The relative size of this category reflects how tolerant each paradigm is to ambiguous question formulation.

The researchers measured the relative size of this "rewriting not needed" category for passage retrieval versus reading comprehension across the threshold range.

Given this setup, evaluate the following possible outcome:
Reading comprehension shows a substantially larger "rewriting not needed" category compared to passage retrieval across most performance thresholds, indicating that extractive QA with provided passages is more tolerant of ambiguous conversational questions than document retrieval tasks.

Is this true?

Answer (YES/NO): YES